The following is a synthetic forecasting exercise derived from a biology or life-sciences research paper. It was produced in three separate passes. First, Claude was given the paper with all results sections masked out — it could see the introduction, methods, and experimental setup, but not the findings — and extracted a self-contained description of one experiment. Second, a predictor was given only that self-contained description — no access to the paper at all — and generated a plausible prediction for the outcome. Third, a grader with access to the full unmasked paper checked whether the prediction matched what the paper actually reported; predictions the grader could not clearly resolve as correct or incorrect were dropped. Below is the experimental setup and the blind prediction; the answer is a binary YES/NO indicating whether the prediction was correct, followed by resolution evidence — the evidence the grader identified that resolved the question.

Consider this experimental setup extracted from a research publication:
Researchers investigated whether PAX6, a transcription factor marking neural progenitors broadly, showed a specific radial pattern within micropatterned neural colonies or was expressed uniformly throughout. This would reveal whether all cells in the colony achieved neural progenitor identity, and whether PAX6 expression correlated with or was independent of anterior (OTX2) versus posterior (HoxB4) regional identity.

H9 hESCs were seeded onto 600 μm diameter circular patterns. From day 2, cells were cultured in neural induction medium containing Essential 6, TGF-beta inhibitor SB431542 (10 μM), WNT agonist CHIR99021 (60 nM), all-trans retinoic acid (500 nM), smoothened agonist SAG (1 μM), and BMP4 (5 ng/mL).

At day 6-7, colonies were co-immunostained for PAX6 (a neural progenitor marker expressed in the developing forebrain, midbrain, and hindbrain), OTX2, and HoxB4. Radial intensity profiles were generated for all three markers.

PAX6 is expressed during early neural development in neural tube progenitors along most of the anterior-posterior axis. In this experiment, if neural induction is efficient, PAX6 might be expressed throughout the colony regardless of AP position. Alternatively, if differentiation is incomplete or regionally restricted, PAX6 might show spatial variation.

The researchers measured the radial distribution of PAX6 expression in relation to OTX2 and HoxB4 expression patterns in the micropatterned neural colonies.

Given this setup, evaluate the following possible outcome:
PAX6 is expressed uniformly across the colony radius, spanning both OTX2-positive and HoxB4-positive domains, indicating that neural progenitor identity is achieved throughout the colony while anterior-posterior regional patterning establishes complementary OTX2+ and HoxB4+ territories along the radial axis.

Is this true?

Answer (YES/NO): YES